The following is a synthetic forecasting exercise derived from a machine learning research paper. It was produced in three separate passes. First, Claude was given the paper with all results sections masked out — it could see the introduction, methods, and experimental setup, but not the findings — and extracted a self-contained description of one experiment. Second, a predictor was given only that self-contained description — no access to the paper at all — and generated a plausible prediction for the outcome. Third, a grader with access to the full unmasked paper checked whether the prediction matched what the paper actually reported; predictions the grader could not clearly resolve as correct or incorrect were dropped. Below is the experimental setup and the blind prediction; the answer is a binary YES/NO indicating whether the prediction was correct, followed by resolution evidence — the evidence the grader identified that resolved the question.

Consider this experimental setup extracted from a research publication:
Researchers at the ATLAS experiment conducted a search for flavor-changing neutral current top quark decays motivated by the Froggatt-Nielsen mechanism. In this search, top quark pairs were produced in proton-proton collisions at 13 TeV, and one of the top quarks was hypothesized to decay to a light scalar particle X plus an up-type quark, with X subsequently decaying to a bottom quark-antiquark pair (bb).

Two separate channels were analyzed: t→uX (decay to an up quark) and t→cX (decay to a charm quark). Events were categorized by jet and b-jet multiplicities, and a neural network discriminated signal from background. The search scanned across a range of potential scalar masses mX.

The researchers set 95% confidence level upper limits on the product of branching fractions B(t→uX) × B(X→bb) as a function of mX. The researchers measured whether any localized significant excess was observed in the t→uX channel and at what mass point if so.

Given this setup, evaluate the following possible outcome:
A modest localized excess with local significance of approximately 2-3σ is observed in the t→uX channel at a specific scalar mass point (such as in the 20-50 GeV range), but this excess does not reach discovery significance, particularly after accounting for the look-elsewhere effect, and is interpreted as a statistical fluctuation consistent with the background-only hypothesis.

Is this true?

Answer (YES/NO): NO